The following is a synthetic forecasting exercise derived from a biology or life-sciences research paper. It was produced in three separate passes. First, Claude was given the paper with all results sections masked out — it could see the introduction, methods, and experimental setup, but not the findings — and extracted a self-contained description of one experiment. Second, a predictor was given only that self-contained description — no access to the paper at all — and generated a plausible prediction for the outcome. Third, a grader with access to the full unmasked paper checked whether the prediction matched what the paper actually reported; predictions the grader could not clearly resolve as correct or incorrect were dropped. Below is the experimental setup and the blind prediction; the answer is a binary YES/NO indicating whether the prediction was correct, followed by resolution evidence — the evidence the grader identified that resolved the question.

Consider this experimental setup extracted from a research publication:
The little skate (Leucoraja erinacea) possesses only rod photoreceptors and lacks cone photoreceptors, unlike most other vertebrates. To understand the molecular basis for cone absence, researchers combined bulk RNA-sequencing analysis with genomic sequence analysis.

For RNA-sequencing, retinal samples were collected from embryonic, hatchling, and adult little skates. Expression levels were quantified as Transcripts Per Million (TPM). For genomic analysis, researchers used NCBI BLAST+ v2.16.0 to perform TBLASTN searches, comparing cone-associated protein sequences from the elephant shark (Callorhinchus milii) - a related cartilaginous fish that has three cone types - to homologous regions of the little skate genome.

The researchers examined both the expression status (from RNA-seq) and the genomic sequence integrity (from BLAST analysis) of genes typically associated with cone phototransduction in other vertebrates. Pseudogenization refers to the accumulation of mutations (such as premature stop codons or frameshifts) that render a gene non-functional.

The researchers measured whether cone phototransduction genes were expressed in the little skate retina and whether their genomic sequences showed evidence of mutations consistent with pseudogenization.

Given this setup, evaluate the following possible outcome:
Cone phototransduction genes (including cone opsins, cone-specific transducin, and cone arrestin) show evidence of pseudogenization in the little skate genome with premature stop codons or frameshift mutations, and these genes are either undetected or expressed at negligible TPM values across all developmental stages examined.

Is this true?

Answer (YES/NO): NO